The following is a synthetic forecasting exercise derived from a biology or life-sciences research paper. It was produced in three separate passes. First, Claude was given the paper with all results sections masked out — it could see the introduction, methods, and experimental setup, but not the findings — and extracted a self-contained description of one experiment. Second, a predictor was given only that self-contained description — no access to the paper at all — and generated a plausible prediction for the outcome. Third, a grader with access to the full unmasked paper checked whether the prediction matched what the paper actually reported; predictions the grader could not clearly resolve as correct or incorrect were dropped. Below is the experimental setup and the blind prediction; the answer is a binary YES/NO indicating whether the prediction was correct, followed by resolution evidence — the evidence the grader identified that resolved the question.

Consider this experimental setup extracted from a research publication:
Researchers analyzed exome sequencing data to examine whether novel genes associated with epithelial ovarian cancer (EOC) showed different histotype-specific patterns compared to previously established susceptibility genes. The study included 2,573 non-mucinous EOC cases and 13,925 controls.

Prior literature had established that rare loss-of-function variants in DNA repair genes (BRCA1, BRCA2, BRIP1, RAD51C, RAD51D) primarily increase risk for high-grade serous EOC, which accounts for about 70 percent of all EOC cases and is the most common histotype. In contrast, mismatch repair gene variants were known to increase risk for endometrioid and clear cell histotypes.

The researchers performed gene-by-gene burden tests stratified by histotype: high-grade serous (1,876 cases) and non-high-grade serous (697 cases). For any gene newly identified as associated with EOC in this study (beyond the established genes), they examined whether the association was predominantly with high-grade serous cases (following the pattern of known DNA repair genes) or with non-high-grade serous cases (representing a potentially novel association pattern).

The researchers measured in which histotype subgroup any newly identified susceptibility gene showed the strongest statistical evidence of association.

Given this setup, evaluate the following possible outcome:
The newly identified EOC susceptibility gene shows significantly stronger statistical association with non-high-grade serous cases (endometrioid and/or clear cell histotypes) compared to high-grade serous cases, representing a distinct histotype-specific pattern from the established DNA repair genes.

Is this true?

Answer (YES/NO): YES